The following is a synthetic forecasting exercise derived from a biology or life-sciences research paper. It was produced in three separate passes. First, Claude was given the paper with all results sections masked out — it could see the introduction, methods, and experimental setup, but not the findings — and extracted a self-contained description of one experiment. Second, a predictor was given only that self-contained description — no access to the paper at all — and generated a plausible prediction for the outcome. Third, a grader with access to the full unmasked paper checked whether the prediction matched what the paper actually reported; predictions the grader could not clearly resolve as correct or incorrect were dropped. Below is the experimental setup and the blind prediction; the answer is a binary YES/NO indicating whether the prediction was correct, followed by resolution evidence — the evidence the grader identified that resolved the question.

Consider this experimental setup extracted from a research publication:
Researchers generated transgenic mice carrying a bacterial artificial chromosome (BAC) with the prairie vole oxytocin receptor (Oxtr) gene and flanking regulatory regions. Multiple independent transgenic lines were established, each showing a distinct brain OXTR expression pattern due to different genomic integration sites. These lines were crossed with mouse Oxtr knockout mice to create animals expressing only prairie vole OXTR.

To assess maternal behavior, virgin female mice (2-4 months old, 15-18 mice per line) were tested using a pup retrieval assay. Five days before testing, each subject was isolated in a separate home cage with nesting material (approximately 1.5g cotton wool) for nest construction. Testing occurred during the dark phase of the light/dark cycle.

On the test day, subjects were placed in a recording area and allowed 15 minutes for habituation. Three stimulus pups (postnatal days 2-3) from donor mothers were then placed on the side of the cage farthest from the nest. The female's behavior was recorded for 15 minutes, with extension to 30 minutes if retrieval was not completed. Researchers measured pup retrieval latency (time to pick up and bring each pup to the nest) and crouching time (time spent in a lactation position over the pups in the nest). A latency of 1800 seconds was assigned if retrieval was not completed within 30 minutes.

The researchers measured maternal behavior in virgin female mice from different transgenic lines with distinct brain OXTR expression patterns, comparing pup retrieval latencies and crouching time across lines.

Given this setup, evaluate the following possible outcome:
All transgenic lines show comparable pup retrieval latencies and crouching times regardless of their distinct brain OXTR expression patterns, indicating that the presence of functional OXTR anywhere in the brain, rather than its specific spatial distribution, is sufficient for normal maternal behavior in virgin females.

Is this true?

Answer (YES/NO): NO